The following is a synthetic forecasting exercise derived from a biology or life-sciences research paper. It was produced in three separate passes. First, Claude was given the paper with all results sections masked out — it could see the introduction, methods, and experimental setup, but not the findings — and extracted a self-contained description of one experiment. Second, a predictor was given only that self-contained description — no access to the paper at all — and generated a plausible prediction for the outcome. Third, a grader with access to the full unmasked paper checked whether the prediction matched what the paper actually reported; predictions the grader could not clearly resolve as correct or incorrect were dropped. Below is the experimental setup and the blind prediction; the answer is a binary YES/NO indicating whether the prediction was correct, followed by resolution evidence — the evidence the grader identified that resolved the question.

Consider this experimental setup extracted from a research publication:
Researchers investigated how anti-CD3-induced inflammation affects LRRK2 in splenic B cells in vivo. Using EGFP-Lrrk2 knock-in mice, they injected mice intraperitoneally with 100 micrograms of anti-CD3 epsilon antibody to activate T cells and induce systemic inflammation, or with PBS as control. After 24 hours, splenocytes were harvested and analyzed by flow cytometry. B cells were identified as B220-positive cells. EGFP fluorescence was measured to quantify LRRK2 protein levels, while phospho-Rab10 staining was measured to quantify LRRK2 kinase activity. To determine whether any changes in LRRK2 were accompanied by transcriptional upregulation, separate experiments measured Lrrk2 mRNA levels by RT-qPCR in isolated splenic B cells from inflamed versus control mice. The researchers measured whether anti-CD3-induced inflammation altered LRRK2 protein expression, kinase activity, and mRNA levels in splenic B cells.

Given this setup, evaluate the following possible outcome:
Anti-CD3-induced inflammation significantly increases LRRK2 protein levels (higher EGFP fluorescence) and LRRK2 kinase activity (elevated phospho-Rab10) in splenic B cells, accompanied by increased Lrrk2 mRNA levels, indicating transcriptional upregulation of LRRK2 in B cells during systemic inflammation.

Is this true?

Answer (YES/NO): YES